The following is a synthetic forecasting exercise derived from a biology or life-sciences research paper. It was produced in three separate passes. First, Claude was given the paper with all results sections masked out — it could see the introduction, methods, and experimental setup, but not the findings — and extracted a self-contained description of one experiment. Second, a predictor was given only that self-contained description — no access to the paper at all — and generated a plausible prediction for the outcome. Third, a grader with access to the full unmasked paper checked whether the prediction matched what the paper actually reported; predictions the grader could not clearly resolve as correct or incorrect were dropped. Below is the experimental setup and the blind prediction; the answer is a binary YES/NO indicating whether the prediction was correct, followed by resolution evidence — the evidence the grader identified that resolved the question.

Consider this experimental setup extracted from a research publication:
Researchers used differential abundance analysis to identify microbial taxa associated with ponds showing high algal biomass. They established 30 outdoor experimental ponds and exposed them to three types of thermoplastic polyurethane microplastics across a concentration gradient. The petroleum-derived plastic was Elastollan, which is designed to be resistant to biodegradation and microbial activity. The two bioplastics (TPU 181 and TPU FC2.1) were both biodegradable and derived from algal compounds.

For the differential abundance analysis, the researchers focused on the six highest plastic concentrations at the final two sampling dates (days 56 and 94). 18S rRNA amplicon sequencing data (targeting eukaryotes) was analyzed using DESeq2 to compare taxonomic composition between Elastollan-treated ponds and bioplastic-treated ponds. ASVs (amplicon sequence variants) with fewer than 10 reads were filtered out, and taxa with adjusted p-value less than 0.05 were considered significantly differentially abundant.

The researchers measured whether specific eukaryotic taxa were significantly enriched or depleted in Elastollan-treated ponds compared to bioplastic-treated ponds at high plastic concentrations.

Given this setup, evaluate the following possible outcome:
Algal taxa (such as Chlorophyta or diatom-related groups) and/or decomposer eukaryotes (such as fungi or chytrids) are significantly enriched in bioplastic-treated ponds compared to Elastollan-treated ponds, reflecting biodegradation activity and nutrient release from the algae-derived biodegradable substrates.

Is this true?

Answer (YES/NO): NO